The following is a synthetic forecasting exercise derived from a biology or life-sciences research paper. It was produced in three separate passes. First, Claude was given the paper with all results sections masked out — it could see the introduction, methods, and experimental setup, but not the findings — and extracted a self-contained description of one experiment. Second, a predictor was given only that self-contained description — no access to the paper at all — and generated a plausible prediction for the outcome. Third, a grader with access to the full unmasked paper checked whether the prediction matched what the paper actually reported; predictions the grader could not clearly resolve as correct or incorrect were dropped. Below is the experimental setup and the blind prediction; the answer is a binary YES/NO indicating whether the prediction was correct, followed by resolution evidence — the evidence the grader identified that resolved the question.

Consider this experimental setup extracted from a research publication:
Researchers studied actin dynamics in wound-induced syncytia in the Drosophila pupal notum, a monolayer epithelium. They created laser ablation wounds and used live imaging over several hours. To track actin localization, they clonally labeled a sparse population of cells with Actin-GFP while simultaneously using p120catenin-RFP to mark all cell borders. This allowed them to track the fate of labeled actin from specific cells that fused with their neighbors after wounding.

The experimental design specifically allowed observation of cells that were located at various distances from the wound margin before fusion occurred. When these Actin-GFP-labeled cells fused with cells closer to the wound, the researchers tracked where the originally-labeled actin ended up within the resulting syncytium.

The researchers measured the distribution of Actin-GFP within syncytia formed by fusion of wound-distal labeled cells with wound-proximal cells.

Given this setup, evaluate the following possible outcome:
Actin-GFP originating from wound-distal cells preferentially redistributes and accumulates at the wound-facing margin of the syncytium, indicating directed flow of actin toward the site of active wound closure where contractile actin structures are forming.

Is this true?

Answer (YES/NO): YES